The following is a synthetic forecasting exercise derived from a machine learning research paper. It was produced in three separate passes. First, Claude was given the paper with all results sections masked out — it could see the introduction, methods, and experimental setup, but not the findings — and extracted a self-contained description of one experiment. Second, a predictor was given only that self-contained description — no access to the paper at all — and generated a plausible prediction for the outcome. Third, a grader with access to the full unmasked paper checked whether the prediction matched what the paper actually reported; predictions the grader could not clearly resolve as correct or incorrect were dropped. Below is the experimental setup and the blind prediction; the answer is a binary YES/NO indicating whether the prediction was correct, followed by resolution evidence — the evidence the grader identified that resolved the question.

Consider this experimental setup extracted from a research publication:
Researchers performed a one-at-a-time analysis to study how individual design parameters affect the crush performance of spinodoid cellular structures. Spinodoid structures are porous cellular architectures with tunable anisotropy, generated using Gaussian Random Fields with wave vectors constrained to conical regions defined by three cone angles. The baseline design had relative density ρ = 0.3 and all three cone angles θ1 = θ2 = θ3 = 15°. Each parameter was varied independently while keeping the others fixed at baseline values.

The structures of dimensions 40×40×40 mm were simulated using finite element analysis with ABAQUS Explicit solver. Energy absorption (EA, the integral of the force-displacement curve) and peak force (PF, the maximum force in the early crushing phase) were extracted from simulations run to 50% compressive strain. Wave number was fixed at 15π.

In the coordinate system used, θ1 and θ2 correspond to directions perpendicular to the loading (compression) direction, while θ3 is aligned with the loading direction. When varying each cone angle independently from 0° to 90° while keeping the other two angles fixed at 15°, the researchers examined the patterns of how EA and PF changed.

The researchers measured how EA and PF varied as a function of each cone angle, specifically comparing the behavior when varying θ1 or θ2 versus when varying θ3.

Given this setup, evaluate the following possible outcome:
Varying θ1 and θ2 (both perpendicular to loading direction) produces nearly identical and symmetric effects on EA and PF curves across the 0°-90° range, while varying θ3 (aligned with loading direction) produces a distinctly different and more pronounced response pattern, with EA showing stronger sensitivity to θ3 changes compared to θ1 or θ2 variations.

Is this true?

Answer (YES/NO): NO